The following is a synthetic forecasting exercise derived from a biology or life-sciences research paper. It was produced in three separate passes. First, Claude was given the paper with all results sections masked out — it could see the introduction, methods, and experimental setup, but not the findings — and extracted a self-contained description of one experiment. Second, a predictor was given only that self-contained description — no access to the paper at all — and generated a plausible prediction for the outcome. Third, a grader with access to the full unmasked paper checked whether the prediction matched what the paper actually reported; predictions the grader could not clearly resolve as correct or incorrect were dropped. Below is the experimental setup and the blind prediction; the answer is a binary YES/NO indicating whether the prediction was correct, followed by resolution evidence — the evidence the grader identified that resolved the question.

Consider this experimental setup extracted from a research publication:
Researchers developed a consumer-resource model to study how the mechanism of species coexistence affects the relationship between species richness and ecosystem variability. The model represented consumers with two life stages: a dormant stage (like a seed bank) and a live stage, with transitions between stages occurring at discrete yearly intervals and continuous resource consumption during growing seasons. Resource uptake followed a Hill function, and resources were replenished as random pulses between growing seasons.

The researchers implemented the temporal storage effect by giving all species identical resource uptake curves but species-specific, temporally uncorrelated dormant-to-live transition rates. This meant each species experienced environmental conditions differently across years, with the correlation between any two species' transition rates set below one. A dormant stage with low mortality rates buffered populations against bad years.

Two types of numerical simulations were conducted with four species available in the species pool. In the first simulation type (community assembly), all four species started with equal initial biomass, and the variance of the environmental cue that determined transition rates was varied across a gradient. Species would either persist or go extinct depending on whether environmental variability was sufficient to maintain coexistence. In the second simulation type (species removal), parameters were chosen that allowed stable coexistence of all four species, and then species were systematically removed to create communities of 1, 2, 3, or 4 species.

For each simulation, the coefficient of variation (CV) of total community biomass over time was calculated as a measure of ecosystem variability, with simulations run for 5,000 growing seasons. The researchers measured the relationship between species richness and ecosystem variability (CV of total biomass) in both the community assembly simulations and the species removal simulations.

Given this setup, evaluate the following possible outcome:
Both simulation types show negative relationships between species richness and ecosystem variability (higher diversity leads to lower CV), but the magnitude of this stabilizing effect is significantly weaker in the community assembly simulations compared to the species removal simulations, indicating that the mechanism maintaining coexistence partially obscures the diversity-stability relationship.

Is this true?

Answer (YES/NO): NO